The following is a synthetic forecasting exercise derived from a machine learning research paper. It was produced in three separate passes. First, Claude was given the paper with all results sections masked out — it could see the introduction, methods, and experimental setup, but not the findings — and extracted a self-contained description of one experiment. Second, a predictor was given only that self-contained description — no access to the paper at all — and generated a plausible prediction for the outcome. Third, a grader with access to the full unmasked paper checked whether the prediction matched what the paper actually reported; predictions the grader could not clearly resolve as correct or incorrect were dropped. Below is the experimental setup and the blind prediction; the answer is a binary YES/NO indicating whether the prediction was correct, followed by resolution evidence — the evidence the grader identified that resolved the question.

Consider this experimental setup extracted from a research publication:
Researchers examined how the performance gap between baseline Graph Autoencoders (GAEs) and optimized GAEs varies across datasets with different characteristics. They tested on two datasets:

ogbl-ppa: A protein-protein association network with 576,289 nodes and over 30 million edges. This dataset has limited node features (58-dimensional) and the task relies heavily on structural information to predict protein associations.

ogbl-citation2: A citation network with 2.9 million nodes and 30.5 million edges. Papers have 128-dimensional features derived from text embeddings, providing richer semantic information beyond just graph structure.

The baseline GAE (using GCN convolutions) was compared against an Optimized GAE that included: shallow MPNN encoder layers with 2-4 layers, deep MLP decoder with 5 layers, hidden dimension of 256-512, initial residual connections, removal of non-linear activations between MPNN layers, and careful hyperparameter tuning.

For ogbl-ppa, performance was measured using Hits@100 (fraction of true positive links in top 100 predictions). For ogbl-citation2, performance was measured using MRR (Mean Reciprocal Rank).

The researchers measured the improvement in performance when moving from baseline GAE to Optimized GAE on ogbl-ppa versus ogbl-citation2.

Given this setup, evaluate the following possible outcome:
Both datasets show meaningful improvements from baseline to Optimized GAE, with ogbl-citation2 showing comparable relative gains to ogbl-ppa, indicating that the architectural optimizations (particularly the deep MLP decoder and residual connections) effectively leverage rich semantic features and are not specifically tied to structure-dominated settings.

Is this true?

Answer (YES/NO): NO